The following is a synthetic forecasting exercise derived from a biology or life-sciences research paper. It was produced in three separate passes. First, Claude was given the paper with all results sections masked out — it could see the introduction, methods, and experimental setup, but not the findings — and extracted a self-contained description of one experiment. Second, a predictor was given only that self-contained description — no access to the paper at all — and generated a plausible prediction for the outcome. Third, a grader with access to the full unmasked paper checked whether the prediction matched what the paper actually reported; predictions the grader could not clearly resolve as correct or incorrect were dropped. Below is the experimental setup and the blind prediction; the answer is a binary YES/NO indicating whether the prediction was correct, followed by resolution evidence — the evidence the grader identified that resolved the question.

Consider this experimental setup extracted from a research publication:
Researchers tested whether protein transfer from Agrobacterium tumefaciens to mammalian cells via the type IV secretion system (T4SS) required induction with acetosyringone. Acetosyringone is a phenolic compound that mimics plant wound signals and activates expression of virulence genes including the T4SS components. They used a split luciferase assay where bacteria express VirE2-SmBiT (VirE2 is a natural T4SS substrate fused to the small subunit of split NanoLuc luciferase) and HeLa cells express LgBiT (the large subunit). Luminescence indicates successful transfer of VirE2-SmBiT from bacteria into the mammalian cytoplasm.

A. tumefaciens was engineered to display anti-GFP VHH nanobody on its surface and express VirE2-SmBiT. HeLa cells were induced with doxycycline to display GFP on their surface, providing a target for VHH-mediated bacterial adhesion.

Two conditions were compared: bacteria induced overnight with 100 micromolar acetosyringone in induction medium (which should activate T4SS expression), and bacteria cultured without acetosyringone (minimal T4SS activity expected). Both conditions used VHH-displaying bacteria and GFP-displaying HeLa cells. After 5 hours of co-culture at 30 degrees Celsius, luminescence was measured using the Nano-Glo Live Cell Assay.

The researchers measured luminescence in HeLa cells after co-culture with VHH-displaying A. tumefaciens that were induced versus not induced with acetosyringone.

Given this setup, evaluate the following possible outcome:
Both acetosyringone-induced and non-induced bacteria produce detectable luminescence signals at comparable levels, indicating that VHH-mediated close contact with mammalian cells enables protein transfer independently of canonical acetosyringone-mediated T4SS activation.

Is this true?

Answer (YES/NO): NO